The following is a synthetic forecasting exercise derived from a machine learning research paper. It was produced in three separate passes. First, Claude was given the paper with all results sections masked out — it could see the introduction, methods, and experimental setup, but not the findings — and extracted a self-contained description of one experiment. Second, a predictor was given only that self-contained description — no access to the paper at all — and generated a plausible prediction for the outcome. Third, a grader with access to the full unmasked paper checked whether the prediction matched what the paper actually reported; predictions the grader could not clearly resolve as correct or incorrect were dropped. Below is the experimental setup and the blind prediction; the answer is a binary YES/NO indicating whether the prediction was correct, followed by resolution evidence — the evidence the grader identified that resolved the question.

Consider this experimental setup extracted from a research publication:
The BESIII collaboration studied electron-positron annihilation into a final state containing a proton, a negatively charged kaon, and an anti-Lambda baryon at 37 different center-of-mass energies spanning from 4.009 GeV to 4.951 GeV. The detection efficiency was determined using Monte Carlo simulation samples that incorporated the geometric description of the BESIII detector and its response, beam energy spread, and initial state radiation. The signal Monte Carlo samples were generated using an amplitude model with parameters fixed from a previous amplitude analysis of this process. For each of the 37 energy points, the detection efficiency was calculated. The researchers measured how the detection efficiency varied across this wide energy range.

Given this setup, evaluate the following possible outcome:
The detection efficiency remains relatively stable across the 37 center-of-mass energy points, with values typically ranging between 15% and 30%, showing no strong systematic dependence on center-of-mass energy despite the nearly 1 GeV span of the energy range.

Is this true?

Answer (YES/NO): YES